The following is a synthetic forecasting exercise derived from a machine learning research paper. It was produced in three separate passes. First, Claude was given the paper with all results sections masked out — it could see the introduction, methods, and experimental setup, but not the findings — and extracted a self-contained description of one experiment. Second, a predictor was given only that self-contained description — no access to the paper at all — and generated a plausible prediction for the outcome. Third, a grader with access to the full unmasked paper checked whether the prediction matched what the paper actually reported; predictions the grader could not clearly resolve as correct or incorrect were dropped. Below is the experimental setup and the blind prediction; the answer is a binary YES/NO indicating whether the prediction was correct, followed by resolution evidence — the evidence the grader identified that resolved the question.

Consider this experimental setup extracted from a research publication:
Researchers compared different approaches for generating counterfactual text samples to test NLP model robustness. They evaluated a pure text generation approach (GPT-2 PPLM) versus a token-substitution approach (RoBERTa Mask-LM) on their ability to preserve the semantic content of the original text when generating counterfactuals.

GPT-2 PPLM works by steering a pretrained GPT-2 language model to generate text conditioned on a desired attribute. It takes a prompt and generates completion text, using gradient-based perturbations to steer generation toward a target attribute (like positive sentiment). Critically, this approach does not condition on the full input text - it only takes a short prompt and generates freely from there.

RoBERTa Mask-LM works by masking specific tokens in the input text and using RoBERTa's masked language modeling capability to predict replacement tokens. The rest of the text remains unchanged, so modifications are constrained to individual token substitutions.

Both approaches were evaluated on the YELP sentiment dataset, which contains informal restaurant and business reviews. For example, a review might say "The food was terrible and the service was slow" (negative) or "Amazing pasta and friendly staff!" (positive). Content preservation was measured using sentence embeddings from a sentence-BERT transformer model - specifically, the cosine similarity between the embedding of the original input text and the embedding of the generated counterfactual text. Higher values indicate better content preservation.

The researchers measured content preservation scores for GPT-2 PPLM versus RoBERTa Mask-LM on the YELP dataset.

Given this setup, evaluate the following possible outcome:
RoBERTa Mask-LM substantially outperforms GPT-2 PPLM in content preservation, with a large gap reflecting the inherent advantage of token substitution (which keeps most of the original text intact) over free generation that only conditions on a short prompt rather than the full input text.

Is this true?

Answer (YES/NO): YES